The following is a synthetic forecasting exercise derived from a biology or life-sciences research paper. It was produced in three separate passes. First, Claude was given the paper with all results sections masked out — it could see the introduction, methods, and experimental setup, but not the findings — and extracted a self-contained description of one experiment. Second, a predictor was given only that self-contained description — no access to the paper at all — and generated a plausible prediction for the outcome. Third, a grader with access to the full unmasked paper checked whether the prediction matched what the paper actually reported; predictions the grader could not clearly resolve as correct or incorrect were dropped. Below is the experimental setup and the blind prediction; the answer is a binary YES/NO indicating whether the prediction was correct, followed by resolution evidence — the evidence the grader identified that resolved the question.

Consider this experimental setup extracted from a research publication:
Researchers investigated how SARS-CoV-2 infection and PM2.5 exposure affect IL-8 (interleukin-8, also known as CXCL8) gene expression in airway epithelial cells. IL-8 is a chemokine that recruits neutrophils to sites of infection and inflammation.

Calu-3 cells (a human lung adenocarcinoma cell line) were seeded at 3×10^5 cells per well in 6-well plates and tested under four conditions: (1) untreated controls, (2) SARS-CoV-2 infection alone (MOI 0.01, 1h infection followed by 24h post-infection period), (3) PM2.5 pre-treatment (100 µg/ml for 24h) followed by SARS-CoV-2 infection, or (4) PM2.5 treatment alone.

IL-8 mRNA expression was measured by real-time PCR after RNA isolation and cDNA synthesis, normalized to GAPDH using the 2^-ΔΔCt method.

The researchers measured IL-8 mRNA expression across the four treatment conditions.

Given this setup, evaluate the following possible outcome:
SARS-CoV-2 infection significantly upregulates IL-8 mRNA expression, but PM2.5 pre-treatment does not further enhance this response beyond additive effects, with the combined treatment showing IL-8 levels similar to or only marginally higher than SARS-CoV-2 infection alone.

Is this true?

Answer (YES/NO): NO